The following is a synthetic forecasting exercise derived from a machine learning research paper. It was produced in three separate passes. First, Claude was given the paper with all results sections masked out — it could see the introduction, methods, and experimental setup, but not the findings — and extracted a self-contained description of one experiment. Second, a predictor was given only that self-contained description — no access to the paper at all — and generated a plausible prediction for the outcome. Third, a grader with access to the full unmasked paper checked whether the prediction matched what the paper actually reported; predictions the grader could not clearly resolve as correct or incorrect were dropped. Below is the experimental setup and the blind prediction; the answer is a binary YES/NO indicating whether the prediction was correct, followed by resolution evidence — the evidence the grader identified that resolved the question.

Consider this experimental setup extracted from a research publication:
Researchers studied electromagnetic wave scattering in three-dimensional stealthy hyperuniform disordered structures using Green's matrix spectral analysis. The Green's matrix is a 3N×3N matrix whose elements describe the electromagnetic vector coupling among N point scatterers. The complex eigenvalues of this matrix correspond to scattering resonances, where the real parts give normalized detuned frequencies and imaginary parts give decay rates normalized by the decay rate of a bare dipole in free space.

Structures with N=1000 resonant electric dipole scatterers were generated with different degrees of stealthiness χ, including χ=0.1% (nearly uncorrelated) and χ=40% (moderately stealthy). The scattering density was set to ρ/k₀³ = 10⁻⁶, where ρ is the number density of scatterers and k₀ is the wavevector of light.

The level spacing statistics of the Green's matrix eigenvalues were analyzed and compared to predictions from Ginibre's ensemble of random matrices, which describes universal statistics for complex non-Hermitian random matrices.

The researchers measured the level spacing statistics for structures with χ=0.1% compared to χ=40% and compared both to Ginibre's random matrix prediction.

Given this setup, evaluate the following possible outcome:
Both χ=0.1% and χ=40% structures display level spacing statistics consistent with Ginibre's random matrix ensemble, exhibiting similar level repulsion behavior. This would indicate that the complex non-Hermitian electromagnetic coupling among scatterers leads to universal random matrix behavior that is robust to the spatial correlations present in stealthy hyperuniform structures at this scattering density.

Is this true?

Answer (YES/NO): YES